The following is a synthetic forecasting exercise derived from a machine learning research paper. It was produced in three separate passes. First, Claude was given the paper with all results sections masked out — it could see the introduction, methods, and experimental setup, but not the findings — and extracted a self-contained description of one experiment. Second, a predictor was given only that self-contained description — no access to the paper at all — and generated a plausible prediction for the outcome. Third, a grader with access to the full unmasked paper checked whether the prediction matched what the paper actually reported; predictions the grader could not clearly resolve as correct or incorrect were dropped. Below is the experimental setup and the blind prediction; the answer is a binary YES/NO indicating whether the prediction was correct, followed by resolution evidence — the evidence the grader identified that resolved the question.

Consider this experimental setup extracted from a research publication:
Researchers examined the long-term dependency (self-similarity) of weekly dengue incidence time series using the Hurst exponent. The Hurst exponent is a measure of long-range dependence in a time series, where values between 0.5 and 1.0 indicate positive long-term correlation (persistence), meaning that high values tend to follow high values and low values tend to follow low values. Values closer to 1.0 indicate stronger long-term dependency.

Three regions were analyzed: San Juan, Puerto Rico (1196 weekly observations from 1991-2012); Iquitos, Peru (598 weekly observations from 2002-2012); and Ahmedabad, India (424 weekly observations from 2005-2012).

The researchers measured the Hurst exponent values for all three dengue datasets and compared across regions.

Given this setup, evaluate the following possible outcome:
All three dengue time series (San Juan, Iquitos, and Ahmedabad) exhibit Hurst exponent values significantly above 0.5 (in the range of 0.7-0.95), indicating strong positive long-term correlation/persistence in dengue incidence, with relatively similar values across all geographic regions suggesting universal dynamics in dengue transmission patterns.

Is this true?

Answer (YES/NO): NO